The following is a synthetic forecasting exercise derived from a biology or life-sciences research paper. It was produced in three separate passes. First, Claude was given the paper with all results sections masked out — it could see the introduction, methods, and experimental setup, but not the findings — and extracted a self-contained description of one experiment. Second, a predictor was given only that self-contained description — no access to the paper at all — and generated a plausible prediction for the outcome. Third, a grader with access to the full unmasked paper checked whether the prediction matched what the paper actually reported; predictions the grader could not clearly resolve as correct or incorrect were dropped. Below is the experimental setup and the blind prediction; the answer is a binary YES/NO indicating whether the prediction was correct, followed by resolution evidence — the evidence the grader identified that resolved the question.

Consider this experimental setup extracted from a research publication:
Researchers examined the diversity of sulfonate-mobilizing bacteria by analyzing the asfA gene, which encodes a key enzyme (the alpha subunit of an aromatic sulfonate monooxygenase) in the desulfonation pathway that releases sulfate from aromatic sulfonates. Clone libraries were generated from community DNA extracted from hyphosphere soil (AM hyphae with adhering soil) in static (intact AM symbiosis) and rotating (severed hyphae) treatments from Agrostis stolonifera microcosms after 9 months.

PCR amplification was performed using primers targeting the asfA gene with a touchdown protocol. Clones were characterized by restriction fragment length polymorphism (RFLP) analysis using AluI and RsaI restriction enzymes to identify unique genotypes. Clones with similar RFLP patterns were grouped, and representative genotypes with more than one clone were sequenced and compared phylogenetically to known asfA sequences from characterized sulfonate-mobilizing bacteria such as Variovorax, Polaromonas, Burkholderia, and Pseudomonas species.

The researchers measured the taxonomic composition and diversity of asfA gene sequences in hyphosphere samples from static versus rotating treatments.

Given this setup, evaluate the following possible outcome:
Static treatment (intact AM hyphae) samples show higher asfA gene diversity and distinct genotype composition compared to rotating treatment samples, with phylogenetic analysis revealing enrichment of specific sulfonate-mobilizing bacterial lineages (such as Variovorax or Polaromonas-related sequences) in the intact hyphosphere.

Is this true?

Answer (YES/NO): NO